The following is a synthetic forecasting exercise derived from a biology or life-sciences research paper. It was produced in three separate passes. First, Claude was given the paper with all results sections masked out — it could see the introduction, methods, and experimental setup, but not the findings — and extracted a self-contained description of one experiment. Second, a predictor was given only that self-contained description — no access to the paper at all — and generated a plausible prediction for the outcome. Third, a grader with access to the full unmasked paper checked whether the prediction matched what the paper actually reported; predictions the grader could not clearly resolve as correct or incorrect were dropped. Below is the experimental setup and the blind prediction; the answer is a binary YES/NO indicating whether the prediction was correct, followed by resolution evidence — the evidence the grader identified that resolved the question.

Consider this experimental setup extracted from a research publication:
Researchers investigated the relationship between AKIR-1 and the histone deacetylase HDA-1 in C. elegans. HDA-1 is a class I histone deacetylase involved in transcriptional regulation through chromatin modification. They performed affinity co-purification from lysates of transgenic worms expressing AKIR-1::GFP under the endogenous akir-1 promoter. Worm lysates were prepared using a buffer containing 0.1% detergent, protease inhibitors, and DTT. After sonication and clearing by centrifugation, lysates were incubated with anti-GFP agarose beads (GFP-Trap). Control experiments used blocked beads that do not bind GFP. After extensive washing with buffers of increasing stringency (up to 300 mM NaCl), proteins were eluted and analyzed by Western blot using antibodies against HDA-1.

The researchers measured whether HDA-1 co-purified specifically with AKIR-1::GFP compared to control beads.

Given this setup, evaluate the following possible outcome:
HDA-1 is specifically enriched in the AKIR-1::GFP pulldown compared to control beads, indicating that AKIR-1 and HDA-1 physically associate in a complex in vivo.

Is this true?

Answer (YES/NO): YES